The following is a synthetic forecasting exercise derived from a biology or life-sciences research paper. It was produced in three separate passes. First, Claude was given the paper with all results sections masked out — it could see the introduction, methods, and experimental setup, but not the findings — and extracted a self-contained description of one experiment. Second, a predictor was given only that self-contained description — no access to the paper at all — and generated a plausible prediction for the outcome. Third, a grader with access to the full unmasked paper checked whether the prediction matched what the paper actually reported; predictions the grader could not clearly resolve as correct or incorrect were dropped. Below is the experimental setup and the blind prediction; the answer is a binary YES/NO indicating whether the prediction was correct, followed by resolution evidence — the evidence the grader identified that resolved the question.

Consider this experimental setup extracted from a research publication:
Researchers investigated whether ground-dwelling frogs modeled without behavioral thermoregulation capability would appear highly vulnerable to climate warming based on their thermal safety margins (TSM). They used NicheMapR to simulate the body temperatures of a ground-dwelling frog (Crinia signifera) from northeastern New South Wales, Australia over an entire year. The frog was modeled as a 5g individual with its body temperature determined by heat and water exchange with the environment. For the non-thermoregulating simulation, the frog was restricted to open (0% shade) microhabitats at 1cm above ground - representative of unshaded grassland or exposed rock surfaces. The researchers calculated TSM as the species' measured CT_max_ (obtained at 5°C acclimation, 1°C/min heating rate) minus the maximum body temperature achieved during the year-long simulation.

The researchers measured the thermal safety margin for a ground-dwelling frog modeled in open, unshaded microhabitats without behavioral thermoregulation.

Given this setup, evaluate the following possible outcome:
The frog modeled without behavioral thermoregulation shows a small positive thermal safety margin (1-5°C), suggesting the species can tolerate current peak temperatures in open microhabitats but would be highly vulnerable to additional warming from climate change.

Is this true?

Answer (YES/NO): NO